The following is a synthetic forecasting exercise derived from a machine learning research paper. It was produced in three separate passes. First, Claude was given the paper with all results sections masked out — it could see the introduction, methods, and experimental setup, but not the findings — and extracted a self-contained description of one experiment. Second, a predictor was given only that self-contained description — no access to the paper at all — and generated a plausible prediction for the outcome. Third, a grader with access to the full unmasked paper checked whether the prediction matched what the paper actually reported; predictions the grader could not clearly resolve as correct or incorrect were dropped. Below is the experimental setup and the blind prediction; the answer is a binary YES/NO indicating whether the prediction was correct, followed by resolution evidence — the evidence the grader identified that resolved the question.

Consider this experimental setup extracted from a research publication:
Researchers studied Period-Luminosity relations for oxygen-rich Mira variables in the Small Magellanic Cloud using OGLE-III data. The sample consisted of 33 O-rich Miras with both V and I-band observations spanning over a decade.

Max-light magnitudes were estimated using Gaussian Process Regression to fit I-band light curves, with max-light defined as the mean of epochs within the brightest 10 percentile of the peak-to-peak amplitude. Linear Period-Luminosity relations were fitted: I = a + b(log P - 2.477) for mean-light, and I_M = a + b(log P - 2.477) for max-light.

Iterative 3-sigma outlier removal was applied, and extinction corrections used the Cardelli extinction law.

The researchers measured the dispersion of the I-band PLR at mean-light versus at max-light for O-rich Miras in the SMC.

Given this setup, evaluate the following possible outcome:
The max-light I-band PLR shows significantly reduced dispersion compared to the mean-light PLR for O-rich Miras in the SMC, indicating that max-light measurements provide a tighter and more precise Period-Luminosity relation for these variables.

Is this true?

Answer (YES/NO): YES